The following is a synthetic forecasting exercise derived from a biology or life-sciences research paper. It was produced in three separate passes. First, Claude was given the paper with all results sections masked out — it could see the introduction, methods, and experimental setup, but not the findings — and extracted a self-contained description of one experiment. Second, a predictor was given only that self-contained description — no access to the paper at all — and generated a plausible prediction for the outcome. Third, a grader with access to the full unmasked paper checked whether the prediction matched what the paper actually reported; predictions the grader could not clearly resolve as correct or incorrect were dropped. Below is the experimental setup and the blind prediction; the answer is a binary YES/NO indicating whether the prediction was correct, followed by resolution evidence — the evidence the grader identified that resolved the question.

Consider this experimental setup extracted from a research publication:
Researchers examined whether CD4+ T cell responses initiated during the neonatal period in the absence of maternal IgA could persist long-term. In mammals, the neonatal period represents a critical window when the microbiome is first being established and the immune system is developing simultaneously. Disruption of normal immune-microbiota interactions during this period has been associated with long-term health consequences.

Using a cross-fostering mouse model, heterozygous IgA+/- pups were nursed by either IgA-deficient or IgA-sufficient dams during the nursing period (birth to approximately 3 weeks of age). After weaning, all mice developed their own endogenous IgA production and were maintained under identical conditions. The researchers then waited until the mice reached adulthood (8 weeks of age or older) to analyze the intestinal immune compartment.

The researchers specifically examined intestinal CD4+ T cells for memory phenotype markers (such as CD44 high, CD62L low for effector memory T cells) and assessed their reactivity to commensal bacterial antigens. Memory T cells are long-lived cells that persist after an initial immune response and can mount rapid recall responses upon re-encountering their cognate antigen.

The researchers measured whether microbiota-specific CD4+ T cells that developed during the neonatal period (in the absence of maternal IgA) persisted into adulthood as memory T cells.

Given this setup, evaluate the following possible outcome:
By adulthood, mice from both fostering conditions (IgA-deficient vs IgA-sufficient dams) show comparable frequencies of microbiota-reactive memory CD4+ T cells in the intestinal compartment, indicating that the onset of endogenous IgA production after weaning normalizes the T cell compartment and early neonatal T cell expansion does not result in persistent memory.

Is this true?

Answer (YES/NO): NO